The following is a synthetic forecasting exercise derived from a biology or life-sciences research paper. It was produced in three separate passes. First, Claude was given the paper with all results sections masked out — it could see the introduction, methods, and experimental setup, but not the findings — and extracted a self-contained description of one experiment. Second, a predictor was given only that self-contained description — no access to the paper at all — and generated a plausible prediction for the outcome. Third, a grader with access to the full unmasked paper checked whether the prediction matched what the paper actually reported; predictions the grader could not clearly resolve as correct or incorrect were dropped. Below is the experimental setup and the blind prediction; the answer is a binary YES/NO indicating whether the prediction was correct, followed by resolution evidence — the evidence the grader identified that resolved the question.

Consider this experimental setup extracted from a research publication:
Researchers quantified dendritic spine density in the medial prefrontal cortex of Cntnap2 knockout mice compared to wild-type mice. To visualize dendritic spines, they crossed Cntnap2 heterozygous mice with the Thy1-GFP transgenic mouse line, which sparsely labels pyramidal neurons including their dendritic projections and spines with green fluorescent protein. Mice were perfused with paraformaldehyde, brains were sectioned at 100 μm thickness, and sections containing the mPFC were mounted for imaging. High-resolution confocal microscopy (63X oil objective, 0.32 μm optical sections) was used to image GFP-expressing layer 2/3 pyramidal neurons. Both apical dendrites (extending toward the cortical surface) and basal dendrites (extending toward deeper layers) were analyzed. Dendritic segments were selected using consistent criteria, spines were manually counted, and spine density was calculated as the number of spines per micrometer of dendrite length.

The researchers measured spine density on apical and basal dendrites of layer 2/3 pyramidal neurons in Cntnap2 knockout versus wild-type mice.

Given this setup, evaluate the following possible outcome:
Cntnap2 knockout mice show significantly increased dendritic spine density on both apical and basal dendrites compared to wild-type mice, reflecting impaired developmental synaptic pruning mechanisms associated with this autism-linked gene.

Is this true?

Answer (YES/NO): NO